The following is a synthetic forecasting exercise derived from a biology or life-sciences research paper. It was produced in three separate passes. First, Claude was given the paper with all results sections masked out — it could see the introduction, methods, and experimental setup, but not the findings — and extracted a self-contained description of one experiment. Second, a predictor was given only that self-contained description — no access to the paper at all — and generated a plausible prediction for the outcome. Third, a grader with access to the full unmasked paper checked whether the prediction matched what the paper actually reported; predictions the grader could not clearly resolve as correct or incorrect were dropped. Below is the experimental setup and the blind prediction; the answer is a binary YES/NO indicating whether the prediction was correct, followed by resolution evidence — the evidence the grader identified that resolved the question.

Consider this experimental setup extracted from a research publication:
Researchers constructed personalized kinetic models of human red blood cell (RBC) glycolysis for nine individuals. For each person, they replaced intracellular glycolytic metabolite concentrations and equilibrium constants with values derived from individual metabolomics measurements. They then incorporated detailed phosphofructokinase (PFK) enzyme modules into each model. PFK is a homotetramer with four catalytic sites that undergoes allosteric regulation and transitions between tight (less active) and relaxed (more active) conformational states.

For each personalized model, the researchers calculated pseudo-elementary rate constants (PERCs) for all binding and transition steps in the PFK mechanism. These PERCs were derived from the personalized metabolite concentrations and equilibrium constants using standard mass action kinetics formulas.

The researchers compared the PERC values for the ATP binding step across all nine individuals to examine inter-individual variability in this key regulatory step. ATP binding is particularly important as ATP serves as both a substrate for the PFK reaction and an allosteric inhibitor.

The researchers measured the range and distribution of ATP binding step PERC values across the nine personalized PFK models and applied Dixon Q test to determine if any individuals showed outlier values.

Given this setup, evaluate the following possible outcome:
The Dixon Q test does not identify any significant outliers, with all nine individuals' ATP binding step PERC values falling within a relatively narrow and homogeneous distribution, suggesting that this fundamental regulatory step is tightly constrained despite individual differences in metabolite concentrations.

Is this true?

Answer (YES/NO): NO